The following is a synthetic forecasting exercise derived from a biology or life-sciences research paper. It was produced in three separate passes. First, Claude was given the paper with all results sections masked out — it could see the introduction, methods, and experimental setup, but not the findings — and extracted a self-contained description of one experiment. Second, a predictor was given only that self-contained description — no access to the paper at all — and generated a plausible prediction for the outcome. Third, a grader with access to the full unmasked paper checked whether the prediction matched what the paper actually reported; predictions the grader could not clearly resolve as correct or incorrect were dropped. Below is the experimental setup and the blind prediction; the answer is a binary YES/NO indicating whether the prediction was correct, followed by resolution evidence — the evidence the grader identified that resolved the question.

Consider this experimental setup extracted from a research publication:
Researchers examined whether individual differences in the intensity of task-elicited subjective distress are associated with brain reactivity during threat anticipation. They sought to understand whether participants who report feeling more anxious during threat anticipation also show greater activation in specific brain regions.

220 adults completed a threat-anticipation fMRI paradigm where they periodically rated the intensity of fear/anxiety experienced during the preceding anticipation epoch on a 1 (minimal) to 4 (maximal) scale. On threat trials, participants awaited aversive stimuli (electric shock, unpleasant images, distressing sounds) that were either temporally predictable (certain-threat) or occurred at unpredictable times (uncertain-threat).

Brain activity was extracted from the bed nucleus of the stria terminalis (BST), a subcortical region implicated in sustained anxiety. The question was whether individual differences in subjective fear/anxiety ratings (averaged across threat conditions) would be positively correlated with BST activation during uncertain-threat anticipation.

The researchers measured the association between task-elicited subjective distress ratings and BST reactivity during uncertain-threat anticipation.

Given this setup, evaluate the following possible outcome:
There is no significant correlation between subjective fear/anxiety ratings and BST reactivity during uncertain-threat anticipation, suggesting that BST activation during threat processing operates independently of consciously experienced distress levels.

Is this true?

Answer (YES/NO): YES